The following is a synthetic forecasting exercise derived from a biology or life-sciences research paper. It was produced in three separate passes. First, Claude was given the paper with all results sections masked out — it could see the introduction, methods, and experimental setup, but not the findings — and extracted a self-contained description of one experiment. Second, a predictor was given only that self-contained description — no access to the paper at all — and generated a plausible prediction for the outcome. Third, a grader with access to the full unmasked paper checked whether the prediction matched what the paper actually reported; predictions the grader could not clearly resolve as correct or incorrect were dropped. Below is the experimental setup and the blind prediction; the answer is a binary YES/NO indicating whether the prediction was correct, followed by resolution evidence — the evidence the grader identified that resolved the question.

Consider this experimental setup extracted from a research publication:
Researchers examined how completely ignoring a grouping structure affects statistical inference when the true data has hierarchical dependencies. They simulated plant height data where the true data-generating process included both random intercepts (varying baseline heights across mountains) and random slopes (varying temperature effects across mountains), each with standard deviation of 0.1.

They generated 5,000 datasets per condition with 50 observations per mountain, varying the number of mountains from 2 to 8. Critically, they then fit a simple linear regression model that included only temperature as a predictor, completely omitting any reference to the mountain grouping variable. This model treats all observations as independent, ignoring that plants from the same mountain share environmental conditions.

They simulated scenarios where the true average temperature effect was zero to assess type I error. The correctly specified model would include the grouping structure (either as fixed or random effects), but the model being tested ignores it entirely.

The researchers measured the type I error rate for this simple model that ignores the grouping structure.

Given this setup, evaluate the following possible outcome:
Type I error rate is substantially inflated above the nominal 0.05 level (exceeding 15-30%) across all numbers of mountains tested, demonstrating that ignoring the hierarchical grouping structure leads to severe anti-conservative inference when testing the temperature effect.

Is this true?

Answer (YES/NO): NO